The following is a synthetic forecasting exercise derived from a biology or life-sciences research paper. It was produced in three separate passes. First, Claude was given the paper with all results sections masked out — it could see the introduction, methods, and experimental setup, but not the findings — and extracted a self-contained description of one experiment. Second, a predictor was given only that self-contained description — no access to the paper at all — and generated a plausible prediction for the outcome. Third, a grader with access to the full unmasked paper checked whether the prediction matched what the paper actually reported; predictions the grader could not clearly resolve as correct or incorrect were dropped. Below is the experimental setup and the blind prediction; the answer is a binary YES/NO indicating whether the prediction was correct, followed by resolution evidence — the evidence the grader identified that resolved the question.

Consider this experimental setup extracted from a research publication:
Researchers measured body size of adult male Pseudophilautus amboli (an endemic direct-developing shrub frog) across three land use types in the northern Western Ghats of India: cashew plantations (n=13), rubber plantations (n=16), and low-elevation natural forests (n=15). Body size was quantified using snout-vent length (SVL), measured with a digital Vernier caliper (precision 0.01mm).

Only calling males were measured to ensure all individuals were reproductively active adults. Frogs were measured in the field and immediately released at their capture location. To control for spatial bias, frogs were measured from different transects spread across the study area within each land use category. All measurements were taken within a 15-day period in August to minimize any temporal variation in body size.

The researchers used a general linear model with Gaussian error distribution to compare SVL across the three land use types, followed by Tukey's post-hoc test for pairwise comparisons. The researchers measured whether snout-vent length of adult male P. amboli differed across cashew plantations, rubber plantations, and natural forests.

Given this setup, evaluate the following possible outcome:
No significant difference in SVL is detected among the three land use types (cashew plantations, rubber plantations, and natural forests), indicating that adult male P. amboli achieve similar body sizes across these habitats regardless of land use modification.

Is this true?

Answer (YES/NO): NO